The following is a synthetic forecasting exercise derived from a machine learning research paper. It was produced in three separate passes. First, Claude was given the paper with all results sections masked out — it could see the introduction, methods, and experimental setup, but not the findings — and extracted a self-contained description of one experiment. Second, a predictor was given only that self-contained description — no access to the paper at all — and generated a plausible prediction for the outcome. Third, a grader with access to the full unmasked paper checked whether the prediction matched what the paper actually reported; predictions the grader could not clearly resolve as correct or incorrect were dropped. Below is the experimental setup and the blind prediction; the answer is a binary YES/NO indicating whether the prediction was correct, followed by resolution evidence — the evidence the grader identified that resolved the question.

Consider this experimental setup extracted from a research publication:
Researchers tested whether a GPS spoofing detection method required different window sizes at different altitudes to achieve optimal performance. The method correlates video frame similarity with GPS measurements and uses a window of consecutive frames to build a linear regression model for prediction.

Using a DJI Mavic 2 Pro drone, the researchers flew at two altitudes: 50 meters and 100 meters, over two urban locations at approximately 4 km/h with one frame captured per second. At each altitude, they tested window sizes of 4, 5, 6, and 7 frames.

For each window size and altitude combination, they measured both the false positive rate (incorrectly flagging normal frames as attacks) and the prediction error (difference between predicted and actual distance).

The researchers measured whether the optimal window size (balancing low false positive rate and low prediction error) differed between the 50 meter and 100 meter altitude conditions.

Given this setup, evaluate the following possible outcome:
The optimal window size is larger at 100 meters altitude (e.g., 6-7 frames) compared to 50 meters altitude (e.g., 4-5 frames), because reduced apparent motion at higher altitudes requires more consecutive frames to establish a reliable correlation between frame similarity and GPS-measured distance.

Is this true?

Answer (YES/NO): YES